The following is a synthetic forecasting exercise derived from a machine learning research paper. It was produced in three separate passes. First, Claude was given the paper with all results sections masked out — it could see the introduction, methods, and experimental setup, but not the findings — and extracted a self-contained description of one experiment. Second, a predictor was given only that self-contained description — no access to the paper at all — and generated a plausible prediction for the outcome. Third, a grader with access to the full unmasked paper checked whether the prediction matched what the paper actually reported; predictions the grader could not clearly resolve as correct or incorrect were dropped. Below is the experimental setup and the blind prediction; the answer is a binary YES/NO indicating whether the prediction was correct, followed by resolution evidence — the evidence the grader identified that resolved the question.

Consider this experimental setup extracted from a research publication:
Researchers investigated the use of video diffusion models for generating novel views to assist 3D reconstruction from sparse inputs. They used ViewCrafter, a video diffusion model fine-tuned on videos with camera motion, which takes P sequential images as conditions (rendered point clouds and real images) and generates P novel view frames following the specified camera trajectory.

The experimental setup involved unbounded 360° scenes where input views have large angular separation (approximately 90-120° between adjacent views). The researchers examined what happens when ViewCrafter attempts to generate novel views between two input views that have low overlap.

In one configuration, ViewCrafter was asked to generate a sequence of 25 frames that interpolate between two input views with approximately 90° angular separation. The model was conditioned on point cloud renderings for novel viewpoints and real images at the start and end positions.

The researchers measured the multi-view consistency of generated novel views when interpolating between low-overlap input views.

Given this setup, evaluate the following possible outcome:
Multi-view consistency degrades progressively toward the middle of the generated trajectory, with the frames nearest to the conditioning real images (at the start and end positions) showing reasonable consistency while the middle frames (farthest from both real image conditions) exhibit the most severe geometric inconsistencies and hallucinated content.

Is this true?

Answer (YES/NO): YES